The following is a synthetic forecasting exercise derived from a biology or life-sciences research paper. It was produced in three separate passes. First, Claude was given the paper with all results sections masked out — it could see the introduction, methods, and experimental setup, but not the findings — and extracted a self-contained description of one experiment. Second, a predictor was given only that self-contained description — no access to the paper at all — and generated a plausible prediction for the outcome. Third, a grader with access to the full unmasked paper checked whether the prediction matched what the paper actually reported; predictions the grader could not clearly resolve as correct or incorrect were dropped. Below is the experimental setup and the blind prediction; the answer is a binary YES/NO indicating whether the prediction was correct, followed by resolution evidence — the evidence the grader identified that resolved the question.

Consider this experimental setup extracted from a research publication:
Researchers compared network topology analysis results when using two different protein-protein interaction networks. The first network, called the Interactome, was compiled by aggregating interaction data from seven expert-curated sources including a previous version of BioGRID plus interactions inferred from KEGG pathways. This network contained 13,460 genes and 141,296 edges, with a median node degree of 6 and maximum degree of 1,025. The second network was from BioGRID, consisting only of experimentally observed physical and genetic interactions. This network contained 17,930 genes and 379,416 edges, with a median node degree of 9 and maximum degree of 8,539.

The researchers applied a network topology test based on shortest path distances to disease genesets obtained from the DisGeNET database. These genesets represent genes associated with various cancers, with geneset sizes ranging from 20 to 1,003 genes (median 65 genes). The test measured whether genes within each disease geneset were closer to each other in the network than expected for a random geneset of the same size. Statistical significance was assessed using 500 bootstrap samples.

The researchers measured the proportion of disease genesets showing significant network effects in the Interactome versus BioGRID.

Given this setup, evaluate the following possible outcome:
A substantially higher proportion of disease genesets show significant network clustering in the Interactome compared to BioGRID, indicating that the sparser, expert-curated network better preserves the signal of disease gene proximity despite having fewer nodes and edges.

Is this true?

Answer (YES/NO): NO